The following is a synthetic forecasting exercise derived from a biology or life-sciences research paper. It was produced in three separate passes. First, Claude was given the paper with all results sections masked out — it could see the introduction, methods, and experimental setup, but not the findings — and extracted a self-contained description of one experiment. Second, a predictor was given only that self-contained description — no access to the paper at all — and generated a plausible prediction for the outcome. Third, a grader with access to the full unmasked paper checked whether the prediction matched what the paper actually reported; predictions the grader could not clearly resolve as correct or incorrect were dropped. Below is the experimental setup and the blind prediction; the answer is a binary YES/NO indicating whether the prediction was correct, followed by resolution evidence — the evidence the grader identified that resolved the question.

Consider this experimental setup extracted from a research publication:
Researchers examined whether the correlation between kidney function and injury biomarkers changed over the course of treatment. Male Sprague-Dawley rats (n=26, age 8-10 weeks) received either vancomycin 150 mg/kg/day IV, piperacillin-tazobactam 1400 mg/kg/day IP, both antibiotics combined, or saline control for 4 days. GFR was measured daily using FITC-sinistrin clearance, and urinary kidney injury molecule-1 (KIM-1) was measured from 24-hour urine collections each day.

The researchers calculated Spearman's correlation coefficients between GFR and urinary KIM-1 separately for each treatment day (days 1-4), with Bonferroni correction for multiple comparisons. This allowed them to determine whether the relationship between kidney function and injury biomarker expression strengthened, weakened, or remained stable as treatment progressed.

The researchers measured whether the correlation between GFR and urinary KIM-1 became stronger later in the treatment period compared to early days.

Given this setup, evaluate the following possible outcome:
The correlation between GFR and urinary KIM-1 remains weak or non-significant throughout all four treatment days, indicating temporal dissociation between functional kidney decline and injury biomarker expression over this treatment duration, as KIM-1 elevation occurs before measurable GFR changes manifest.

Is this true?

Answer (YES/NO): NO